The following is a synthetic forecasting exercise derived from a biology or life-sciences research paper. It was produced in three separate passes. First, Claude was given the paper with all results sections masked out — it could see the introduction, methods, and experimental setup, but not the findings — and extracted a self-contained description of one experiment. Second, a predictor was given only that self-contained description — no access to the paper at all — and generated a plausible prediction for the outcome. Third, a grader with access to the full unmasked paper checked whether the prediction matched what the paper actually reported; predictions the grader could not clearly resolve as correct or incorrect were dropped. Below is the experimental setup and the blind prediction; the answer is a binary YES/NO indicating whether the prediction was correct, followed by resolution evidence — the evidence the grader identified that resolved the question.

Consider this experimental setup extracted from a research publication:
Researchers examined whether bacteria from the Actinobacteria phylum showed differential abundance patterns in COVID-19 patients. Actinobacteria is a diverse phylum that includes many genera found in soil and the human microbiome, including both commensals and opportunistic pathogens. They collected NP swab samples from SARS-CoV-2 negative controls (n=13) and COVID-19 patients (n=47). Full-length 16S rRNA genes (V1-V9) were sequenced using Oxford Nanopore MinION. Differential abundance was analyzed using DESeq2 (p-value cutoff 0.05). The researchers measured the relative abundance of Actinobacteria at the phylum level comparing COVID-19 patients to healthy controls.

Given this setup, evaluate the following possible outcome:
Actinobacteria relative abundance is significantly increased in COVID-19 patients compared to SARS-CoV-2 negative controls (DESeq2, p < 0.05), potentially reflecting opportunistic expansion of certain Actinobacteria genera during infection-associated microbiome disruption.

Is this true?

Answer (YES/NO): YES